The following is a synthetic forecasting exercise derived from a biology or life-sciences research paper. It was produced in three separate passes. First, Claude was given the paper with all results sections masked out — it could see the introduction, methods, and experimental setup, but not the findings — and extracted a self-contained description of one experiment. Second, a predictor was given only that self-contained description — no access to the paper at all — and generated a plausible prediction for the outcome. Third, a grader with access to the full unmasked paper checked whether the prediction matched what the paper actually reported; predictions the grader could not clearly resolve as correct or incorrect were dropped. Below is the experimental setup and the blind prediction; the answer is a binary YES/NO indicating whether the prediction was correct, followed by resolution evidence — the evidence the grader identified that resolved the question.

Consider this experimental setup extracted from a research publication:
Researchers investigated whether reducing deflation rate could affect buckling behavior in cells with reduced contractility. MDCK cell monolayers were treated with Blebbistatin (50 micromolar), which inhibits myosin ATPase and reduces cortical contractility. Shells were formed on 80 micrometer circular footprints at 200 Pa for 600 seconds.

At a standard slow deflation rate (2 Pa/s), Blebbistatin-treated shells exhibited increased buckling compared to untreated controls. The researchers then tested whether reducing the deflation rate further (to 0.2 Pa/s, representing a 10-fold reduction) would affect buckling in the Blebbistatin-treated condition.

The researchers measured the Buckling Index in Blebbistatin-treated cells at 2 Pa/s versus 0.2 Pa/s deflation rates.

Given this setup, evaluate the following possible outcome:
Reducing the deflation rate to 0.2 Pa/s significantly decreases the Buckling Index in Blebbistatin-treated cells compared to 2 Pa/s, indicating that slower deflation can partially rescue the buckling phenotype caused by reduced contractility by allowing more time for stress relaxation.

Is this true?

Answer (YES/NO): YES